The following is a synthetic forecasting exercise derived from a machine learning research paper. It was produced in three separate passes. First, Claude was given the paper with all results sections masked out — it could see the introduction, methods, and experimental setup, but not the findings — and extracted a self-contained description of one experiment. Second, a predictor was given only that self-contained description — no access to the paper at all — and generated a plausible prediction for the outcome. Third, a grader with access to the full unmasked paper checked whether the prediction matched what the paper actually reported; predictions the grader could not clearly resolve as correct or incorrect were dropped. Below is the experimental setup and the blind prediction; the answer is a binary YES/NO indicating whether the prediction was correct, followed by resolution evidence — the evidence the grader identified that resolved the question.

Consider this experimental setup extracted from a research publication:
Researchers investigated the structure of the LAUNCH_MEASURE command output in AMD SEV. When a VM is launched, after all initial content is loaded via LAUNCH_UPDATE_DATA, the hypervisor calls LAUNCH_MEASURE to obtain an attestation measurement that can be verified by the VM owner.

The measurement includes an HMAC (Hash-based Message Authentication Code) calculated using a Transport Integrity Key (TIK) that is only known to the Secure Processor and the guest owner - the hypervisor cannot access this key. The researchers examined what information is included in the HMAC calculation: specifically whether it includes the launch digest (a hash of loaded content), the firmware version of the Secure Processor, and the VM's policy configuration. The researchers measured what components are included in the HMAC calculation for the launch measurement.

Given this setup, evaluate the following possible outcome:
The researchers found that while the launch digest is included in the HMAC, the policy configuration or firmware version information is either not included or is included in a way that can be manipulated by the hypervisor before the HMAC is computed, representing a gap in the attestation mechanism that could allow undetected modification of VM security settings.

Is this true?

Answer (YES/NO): NO